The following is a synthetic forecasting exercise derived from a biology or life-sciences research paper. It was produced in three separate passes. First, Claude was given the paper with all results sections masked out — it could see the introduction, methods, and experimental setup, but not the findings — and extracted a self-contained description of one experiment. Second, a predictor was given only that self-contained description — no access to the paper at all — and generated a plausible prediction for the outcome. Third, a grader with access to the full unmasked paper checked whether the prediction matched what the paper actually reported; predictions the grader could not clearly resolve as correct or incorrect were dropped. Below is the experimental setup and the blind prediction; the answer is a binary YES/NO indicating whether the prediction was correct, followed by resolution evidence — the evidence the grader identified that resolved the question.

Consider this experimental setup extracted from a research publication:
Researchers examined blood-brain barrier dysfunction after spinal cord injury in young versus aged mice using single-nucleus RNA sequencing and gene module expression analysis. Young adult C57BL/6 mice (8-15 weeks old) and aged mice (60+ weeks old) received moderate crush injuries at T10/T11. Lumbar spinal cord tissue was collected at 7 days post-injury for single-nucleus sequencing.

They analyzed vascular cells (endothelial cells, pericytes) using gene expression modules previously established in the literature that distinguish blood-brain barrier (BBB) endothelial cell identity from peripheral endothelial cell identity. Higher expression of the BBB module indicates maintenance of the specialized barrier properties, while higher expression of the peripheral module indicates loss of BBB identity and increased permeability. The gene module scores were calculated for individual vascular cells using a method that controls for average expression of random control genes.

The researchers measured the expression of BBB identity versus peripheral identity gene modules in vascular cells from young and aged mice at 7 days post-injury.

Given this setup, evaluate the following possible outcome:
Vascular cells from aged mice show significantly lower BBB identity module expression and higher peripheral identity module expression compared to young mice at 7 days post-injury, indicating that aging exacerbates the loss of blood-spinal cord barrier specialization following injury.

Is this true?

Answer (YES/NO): YES